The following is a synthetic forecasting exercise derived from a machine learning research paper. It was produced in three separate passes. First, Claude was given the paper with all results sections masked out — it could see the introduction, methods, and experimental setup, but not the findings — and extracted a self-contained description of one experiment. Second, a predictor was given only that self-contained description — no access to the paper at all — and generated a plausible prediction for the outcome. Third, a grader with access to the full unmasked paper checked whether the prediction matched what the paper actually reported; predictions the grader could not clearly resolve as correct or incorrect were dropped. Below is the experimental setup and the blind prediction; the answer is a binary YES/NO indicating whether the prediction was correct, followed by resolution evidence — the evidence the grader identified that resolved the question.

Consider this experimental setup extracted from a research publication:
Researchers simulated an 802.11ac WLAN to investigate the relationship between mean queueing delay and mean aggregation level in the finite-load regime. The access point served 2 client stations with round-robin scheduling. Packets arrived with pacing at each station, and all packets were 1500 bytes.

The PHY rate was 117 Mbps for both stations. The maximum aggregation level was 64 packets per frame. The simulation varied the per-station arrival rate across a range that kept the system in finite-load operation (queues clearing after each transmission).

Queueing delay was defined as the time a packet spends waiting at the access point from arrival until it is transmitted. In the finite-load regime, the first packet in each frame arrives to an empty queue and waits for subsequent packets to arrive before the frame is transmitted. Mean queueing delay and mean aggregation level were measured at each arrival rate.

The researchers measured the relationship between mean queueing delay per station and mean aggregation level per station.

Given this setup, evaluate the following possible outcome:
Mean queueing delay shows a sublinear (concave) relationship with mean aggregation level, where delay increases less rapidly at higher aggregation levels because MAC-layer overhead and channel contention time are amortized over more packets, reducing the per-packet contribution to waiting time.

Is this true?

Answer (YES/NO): NO